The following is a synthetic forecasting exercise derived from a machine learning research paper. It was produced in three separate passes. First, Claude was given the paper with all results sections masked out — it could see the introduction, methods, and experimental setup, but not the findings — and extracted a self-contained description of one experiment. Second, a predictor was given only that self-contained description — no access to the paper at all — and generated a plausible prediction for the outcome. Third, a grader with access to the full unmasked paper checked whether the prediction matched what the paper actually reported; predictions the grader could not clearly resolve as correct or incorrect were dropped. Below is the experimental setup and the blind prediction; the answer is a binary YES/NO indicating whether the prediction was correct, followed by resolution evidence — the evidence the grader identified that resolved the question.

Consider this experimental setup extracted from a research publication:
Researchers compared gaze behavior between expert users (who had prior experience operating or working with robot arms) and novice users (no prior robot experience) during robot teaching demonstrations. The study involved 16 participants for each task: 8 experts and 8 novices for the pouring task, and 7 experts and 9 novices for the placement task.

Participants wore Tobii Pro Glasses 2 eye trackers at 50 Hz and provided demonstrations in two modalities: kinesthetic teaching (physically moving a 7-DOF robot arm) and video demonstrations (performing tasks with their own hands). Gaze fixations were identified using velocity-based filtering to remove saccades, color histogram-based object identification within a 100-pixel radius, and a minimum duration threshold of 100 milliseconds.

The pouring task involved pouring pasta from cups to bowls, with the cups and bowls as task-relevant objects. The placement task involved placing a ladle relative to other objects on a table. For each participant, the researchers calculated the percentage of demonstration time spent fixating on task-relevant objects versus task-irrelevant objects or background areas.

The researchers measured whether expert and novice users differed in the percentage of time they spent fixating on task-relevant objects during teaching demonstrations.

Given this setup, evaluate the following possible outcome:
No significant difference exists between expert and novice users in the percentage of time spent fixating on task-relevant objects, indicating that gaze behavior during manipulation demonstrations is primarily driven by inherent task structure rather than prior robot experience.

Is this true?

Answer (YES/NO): NO